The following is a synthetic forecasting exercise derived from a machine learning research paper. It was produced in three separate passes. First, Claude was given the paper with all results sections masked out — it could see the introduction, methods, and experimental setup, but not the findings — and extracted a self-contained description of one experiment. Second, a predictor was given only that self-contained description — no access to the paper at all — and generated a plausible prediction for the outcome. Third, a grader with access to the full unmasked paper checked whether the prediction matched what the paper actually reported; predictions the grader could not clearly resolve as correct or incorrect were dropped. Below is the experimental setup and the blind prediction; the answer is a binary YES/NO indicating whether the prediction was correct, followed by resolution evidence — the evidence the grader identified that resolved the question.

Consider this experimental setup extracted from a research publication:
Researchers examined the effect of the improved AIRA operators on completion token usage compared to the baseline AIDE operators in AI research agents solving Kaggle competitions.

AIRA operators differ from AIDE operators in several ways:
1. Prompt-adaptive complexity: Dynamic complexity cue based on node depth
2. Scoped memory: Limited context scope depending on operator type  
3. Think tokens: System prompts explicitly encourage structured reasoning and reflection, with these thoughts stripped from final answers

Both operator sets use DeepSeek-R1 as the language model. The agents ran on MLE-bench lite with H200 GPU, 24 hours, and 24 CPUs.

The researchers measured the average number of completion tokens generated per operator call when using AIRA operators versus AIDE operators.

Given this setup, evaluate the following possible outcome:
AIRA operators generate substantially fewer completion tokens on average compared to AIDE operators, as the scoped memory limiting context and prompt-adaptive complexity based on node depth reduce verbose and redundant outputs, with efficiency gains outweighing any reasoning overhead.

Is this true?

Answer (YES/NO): NO